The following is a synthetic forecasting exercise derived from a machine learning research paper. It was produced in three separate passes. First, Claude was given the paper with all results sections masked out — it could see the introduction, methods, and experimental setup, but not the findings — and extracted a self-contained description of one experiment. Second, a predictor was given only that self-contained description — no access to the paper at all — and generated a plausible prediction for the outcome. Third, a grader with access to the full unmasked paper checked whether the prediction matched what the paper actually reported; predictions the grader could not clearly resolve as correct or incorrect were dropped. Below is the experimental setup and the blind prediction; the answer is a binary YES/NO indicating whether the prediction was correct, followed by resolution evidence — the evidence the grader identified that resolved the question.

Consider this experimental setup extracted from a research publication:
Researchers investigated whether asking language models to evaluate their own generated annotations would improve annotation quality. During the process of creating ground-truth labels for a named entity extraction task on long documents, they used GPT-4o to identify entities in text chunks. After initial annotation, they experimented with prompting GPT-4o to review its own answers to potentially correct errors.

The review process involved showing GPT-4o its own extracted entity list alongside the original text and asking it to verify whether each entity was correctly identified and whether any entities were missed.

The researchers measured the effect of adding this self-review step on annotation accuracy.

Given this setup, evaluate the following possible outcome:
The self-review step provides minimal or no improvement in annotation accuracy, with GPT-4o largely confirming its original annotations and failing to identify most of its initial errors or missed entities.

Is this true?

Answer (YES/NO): NO